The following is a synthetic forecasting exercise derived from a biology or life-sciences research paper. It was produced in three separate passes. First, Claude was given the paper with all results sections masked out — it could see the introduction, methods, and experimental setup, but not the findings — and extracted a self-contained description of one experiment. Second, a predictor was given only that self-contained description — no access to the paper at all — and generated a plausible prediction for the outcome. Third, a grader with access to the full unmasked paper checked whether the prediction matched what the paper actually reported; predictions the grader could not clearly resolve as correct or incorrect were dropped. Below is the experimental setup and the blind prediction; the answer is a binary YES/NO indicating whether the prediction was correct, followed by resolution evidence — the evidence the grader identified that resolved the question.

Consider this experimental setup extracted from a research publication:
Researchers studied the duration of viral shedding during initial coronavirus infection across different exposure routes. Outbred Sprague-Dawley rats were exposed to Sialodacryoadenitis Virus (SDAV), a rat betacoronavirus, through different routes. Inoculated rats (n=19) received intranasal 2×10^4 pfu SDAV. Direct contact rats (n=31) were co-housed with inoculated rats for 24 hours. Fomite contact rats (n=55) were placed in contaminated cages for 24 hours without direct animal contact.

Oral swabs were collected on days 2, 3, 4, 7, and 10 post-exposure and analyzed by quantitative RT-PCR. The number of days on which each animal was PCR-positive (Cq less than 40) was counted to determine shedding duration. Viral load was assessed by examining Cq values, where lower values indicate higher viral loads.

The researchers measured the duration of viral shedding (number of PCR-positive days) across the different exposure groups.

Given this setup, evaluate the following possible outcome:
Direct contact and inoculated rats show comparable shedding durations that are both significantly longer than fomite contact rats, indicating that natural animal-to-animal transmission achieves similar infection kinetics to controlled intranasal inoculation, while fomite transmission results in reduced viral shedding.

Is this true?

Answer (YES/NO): YES